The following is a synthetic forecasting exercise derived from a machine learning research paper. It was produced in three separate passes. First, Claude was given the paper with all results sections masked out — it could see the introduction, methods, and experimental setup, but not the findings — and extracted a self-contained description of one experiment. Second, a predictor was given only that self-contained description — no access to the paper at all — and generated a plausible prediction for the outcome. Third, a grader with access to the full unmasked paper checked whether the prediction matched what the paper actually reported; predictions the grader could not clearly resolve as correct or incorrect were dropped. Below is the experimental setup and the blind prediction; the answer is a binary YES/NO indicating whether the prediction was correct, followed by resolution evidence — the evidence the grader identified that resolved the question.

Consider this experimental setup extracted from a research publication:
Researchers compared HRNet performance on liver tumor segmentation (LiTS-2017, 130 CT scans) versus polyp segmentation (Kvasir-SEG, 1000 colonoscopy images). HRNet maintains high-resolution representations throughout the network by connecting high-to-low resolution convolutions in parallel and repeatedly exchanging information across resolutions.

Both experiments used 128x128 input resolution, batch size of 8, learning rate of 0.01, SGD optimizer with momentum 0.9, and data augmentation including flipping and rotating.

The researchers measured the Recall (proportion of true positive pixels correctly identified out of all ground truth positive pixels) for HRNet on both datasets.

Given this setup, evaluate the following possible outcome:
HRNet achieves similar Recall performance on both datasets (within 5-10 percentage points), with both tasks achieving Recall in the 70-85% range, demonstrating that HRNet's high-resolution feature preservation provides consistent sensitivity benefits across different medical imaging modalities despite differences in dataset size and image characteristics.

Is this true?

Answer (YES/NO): NO